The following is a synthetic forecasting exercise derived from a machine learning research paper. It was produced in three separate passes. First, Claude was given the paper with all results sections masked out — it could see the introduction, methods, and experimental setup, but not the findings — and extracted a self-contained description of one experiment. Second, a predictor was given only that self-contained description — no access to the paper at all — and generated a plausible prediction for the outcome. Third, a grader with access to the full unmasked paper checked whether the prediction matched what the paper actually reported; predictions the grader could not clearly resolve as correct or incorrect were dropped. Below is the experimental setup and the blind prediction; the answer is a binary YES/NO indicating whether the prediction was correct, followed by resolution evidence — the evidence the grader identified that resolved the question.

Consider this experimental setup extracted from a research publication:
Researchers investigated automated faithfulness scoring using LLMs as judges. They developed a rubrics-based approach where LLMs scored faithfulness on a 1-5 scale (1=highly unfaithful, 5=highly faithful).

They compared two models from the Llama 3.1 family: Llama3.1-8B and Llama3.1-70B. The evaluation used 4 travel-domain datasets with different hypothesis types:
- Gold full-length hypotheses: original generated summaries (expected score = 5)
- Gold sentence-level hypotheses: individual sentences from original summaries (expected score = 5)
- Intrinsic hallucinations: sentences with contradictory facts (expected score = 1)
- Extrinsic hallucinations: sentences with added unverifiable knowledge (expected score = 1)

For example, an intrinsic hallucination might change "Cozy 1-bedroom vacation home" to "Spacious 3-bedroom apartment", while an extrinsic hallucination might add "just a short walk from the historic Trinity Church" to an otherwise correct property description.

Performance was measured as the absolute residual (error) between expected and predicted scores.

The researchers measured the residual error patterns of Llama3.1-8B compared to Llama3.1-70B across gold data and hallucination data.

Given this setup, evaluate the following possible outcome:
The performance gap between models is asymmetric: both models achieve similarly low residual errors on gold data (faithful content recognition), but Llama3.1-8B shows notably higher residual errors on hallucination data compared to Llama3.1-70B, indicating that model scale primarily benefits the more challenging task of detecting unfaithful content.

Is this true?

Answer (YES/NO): NO